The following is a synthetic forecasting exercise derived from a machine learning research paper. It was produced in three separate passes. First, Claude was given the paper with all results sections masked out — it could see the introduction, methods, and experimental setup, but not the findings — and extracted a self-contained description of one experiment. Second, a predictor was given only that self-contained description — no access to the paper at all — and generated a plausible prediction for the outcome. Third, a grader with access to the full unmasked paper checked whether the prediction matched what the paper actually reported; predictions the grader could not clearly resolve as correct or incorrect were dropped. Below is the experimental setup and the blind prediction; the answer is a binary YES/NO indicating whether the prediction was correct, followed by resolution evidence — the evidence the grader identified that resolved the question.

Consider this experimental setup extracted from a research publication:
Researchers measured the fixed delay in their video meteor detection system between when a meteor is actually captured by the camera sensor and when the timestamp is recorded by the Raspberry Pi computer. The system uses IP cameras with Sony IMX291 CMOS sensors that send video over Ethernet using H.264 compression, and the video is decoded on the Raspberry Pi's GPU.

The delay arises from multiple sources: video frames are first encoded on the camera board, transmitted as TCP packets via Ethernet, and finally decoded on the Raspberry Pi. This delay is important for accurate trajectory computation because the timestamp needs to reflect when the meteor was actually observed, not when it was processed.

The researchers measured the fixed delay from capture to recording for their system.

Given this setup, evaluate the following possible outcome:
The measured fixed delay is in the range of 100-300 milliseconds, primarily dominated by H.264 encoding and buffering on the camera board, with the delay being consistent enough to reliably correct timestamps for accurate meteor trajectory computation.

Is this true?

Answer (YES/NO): NO